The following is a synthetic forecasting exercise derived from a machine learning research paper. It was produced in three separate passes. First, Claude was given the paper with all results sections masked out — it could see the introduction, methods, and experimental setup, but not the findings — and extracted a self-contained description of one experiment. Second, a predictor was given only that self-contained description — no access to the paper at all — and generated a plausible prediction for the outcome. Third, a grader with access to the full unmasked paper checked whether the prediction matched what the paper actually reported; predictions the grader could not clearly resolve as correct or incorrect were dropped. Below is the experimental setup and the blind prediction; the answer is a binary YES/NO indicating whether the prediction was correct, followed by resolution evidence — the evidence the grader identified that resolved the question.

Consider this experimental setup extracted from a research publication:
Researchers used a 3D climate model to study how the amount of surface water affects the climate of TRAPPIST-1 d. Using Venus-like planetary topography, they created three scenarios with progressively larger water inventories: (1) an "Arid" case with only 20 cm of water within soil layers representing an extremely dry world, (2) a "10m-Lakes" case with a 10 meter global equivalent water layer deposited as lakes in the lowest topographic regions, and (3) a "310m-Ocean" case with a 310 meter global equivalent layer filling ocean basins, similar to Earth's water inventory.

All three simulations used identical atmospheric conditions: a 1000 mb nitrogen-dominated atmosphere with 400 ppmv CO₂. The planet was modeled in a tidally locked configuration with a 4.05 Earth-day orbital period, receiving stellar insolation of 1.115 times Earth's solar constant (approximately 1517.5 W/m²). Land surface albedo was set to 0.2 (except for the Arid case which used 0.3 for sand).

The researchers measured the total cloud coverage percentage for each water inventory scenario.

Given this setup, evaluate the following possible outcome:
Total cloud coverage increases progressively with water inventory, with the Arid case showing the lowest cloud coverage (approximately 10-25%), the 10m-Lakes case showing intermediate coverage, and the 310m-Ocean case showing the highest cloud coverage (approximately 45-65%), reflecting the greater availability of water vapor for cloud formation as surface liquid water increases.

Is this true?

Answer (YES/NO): NO